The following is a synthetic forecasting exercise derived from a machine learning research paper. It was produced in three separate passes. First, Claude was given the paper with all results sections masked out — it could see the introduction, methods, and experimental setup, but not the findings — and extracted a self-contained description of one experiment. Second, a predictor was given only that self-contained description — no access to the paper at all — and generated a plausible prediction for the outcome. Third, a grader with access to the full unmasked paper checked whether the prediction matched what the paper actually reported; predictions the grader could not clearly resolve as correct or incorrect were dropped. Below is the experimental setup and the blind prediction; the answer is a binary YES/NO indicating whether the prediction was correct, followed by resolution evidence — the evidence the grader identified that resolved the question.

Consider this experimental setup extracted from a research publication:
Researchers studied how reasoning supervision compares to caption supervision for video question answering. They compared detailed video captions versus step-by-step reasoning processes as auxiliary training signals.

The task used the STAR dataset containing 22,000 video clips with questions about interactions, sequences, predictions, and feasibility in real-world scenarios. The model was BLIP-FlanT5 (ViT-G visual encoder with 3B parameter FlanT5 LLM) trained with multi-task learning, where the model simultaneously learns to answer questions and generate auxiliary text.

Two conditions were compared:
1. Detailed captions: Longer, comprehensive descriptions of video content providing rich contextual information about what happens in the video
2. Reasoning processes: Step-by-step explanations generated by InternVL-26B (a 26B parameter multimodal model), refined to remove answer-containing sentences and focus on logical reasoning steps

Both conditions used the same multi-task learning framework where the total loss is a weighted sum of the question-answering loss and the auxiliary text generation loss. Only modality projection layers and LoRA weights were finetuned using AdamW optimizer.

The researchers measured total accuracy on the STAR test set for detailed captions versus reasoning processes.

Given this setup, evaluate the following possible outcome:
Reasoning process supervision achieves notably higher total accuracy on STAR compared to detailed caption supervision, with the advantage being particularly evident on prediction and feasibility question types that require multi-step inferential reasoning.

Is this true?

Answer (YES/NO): NO